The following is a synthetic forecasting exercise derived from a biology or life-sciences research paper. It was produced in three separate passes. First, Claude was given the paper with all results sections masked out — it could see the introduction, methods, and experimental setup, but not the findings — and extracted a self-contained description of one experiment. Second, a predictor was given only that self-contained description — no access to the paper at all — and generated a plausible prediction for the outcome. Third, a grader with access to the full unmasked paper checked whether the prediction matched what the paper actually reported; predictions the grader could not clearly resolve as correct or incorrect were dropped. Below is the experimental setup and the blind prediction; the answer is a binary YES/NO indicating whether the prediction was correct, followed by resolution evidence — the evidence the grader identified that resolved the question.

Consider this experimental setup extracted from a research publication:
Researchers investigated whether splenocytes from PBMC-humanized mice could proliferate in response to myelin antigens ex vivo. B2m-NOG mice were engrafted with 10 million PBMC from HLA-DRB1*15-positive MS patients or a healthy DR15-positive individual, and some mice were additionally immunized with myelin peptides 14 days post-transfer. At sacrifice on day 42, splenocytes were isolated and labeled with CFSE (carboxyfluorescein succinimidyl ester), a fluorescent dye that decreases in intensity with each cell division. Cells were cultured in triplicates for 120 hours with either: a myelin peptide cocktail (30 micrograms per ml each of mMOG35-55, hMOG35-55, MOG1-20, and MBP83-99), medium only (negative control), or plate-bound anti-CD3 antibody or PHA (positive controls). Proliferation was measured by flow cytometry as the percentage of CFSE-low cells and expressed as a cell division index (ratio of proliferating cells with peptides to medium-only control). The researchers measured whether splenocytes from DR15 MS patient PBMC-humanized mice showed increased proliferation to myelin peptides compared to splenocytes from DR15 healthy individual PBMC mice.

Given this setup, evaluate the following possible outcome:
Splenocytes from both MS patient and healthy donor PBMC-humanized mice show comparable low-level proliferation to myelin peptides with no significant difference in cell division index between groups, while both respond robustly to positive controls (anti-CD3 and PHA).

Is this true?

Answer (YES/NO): NO